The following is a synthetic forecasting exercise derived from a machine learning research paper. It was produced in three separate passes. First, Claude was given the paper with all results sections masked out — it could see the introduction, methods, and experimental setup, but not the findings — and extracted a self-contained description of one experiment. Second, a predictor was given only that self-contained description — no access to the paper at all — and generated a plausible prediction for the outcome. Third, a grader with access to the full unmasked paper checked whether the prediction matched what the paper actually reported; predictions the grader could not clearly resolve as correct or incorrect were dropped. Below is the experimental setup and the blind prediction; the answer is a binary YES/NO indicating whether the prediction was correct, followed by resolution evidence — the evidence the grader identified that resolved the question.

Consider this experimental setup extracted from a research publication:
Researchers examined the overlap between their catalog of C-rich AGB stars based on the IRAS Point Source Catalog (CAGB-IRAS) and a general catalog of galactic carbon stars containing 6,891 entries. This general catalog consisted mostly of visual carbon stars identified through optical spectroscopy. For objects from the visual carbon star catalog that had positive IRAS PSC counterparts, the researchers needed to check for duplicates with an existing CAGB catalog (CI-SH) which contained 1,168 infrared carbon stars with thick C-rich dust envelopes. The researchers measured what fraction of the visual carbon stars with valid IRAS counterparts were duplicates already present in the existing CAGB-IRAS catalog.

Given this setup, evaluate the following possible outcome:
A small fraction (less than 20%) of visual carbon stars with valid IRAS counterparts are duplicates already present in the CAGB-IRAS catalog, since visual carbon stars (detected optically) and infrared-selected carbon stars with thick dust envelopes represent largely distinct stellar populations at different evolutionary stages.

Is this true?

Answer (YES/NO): NO